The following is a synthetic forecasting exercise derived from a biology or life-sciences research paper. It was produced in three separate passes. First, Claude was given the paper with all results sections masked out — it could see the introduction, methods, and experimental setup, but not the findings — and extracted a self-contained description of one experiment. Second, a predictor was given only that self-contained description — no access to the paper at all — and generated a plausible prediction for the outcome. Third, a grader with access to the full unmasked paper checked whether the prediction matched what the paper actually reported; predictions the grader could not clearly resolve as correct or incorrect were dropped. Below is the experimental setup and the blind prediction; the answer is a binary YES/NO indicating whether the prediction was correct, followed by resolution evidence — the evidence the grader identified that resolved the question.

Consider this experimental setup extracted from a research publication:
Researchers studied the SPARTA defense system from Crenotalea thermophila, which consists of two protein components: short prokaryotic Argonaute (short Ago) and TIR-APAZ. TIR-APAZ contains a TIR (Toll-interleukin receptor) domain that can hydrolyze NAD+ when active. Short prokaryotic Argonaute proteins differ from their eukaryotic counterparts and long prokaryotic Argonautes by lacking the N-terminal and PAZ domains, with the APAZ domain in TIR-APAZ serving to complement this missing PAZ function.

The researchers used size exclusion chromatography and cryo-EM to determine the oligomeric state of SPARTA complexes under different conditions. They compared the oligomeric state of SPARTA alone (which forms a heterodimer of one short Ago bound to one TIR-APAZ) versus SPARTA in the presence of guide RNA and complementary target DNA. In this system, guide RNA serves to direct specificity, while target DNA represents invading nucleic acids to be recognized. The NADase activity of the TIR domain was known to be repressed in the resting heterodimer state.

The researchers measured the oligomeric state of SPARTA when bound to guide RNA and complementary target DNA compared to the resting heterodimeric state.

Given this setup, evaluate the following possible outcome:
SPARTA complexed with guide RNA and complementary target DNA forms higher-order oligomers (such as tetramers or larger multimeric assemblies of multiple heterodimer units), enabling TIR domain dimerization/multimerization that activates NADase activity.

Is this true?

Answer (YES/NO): YES